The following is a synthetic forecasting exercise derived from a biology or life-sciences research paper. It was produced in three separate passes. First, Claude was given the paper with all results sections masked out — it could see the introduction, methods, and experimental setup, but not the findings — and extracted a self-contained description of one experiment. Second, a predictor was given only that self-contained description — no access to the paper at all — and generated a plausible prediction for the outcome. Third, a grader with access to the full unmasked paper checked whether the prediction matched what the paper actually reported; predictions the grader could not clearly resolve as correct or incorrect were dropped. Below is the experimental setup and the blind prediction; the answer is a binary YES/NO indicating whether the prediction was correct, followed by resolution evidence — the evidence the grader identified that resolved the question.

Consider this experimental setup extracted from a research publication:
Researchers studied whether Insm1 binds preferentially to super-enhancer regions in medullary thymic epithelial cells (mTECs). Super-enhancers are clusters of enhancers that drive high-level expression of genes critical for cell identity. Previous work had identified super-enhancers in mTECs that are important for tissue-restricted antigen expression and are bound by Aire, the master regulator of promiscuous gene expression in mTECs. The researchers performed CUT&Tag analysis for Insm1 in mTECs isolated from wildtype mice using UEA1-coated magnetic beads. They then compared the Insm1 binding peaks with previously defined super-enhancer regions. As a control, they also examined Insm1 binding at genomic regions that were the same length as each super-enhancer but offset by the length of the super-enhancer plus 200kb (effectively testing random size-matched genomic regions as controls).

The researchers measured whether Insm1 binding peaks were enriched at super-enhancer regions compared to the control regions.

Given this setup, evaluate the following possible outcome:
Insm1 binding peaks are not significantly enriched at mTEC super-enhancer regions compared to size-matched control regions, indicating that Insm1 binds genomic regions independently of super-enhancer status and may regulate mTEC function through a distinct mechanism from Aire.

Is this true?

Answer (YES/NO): NO